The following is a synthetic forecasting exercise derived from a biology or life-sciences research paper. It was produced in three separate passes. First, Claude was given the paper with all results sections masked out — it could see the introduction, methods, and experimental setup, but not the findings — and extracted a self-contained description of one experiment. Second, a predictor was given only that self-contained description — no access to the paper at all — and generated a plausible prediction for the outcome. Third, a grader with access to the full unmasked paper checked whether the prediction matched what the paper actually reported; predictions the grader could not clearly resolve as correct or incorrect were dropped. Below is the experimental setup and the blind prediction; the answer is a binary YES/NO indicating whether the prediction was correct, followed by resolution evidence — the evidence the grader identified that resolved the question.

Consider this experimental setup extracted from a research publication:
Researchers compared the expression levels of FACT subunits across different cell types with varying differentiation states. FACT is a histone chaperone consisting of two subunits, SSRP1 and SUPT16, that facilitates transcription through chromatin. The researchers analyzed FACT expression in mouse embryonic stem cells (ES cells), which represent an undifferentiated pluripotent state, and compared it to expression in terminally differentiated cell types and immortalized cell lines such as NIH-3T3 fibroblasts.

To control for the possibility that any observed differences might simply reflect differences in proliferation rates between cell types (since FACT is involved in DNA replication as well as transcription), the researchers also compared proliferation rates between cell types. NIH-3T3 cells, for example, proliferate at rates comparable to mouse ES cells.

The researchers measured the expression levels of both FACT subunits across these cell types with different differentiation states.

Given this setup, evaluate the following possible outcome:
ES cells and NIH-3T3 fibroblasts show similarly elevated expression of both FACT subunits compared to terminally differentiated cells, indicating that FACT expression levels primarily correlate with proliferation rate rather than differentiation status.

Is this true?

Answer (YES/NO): NO